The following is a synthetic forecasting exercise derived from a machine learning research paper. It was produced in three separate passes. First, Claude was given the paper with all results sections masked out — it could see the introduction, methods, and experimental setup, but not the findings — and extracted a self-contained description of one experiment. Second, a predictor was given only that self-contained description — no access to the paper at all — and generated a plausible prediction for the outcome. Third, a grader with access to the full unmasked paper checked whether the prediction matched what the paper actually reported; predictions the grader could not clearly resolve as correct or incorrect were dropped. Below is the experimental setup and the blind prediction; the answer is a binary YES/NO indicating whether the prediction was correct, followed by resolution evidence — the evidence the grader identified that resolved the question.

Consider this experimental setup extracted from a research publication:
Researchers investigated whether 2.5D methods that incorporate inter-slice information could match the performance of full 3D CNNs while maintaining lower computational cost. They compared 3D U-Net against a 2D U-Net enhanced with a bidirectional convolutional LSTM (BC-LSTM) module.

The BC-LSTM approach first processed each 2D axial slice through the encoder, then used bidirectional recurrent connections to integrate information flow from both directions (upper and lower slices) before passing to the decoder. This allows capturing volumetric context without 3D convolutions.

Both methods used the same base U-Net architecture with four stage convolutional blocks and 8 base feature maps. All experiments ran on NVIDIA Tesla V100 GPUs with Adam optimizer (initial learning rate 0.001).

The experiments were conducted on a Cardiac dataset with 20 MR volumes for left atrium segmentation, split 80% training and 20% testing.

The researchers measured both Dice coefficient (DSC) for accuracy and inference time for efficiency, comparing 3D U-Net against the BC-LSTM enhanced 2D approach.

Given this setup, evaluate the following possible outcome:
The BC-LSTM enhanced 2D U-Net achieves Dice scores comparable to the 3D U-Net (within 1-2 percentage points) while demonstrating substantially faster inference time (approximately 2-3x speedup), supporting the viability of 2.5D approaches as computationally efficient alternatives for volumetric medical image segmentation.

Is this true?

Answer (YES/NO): NO